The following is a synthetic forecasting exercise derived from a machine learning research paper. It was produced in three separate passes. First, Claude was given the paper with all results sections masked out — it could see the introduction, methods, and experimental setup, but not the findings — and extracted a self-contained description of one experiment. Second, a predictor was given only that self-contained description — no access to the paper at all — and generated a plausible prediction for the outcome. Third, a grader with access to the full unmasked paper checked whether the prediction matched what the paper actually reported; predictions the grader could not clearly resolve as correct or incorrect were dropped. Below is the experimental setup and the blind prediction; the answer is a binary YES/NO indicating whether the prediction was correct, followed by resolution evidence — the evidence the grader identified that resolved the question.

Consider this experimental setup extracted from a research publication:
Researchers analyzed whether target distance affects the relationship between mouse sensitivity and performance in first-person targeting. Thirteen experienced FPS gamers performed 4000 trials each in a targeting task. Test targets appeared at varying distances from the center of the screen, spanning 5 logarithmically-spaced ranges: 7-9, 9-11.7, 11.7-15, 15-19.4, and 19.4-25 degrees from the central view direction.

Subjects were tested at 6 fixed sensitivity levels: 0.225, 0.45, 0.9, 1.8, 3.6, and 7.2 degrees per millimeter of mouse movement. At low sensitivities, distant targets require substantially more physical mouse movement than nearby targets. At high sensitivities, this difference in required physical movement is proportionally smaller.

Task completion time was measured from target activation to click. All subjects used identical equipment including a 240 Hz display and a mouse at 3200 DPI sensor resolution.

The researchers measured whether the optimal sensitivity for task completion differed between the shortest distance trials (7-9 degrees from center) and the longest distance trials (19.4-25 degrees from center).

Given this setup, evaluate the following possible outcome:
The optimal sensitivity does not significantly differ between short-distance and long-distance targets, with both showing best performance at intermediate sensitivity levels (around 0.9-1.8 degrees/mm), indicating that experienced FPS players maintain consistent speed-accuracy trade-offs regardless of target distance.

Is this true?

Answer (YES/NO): NO